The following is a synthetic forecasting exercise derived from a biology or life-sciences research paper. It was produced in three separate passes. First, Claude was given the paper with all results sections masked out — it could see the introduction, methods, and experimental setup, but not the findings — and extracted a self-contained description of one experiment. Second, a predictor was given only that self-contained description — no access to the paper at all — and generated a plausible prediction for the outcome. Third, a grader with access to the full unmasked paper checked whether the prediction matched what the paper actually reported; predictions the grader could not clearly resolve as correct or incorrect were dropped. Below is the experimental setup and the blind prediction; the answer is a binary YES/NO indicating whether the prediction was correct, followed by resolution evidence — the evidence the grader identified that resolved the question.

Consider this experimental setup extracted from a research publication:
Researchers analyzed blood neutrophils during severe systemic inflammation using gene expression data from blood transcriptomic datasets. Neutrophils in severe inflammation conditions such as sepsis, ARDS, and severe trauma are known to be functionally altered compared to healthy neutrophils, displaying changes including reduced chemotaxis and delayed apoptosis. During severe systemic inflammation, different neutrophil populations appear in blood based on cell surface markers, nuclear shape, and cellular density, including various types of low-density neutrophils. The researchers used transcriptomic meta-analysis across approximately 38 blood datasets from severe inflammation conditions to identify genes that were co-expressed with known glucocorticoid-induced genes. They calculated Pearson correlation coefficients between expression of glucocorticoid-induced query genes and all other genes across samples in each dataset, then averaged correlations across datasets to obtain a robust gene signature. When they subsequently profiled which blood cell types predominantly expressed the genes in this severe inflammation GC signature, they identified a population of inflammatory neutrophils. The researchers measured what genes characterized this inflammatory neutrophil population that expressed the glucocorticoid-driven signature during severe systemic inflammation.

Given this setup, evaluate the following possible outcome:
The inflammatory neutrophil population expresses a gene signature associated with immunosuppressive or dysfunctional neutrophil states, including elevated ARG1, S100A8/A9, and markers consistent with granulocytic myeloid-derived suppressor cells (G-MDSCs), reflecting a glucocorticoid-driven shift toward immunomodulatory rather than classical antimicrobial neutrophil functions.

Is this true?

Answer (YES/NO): NO